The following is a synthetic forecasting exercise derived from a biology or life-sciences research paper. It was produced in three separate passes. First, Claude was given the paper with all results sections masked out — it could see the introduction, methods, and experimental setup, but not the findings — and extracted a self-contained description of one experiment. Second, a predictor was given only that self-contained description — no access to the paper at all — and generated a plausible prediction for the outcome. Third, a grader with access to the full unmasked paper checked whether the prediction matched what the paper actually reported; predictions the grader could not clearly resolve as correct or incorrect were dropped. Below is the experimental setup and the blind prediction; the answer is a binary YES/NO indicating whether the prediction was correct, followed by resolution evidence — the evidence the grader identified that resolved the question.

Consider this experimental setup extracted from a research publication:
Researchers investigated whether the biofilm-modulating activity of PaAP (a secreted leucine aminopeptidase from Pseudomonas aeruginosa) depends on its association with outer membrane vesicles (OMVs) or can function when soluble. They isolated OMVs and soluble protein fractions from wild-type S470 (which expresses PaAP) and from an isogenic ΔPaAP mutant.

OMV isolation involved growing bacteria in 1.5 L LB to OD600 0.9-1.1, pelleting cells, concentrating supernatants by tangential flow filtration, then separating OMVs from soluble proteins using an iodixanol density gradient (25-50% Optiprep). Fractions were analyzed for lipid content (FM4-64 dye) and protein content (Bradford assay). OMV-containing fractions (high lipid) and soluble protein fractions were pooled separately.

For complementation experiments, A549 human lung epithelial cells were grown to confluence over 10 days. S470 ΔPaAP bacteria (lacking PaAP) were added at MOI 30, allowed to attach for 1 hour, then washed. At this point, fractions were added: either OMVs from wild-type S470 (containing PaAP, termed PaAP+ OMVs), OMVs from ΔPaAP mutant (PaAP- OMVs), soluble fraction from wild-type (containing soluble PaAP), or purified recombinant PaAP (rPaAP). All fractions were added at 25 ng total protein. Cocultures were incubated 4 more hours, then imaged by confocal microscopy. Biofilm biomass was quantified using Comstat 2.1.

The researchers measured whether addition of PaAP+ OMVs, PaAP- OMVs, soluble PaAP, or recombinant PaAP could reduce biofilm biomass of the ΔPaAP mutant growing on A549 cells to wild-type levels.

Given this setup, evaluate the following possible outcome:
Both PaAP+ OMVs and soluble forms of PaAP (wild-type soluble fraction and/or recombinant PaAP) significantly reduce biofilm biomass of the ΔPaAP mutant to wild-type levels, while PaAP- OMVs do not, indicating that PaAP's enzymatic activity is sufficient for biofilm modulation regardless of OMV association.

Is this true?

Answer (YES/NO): NO